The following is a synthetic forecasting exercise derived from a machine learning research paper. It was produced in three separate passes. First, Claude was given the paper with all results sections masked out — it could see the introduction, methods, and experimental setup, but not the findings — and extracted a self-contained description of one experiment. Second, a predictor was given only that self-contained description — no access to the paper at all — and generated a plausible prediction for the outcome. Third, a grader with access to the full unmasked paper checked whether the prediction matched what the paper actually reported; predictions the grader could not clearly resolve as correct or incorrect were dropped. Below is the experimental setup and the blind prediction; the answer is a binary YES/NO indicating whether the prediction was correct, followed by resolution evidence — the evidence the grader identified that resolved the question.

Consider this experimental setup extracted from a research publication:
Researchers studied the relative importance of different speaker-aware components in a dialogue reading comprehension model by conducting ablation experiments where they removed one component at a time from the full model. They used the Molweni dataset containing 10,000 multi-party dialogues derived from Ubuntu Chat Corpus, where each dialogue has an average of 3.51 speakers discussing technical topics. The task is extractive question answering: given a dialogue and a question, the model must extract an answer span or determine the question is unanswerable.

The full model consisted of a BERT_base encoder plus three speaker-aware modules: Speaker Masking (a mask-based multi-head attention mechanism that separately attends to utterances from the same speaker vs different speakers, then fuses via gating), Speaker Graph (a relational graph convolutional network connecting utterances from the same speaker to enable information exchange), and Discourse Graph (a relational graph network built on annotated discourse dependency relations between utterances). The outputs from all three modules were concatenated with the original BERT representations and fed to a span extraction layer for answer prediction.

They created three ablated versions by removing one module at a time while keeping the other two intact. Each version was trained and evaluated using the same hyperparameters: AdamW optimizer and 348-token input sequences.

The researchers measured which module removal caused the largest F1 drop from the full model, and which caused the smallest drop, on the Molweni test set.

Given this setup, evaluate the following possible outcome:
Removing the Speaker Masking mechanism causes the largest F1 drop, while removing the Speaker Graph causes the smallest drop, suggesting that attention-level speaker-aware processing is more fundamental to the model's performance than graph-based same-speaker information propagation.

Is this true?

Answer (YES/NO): NO